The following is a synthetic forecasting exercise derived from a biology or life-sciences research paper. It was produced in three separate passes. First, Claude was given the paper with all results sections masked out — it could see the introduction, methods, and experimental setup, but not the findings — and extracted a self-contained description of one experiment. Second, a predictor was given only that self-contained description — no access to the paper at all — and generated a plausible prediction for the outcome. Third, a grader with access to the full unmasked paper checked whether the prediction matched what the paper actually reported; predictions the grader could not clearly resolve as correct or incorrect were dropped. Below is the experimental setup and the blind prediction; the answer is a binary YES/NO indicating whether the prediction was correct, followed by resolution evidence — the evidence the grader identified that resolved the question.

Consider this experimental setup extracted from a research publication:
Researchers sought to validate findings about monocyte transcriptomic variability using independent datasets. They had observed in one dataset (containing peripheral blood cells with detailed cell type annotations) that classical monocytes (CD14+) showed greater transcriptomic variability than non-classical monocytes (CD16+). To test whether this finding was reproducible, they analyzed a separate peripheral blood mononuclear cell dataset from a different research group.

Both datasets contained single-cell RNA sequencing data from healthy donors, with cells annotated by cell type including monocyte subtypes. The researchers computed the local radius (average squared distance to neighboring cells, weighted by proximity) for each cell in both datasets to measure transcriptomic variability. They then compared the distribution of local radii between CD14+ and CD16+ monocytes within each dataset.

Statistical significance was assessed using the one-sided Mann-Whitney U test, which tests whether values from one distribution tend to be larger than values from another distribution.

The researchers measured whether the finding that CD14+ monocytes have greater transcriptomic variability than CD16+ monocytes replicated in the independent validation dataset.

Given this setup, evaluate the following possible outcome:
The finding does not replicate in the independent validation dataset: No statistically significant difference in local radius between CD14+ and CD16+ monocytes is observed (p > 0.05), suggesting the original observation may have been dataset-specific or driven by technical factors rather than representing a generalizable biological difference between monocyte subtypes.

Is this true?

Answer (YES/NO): NO